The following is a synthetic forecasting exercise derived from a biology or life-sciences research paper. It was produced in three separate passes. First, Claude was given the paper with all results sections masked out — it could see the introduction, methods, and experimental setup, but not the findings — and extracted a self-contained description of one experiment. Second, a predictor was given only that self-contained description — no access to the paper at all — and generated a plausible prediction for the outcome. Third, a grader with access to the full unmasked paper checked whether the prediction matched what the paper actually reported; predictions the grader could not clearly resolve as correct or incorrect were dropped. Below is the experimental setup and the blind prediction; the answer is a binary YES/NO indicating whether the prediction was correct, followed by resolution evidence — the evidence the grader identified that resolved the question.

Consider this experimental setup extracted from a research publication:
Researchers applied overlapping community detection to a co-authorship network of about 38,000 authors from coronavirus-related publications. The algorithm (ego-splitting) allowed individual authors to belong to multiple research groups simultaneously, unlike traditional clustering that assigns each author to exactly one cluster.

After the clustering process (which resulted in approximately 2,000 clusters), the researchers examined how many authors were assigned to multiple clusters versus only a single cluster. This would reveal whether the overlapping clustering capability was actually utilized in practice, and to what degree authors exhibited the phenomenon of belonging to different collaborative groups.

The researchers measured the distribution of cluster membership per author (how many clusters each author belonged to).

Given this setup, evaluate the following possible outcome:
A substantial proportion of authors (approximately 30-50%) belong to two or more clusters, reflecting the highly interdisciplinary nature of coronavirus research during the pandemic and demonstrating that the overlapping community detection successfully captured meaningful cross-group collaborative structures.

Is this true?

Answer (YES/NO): NO